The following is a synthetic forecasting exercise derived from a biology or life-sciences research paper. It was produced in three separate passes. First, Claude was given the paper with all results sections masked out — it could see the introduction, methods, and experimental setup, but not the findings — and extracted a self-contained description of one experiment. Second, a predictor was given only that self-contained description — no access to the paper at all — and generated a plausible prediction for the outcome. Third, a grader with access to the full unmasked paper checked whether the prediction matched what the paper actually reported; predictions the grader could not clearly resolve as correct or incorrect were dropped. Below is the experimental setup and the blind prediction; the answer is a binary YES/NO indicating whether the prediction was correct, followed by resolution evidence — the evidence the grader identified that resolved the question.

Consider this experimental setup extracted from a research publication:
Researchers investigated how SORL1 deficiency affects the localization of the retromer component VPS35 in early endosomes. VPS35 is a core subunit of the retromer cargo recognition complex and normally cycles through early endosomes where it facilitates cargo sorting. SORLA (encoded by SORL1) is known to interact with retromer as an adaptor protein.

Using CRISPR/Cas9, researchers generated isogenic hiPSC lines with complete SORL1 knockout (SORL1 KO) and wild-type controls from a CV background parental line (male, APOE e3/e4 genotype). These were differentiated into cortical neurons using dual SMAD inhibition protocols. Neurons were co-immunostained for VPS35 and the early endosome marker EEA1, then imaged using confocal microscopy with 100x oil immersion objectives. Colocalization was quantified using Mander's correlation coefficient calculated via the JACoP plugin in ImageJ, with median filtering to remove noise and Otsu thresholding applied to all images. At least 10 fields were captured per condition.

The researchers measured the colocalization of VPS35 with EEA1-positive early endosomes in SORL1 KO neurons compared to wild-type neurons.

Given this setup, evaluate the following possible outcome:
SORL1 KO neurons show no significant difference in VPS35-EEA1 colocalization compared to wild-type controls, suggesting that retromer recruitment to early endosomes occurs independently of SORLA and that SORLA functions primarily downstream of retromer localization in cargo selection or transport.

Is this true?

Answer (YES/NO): NO